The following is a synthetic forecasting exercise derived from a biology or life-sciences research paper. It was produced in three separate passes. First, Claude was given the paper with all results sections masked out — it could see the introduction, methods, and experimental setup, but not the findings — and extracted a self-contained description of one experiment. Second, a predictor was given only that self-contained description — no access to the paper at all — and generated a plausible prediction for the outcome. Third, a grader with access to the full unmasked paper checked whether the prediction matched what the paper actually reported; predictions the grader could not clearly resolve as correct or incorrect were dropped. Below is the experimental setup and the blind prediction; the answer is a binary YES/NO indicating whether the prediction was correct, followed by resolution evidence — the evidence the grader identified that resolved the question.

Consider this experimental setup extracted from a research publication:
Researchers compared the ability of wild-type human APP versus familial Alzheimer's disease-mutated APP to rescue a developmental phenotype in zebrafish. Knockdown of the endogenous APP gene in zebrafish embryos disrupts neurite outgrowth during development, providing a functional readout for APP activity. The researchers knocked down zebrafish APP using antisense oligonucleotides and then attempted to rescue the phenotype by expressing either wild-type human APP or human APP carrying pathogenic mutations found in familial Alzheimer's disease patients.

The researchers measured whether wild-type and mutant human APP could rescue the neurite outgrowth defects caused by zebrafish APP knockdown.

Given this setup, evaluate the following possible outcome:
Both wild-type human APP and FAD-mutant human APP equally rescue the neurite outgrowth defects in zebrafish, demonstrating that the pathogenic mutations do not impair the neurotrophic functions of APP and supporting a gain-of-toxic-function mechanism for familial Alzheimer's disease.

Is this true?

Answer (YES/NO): NO